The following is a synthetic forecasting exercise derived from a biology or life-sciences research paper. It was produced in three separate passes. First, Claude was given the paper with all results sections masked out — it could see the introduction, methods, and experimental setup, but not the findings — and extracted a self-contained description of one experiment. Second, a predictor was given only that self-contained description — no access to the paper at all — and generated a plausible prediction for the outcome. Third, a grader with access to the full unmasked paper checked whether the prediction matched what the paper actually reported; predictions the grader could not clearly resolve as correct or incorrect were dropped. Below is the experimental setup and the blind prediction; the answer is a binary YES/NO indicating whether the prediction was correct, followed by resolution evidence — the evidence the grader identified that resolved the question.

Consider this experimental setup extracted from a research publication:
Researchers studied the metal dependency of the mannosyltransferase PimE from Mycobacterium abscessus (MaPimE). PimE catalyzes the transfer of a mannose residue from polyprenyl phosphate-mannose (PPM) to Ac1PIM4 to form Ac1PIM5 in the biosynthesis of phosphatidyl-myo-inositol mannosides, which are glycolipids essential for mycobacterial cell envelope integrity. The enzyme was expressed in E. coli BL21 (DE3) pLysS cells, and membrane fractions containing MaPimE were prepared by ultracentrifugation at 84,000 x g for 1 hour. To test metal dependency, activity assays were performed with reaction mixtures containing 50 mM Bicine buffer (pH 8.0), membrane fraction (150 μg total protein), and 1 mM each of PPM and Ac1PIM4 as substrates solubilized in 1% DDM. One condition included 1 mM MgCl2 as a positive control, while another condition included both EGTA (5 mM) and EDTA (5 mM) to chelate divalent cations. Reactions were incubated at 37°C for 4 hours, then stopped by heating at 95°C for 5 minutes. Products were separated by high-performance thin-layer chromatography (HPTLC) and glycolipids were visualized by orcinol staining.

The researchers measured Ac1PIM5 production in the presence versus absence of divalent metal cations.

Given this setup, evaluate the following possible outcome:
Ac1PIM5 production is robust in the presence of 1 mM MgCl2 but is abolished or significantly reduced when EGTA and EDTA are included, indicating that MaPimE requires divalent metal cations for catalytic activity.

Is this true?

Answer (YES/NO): NO